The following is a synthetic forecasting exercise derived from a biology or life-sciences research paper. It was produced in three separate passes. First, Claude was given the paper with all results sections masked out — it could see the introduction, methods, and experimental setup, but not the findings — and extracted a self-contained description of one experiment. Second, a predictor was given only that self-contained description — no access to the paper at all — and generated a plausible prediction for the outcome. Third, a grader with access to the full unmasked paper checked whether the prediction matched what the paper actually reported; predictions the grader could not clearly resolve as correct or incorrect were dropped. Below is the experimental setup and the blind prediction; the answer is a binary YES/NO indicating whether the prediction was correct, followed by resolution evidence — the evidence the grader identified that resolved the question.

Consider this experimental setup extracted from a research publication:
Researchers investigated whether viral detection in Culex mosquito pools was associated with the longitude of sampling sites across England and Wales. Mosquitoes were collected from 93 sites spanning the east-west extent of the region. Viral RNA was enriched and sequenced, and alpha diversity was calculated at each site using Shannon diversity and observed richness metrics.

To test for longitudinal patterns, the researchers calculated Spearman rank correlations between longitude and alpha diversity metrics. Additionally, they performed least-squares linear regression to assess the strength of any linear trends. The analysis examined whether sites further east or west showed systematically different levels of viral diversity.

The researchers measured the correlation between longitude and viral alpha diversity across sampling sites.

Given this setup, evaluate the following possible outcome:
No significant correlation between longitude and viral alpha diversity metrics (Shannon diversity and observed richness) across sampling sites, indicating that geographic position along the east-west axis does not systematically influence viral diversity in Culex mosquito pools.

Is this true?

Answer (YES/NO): YES